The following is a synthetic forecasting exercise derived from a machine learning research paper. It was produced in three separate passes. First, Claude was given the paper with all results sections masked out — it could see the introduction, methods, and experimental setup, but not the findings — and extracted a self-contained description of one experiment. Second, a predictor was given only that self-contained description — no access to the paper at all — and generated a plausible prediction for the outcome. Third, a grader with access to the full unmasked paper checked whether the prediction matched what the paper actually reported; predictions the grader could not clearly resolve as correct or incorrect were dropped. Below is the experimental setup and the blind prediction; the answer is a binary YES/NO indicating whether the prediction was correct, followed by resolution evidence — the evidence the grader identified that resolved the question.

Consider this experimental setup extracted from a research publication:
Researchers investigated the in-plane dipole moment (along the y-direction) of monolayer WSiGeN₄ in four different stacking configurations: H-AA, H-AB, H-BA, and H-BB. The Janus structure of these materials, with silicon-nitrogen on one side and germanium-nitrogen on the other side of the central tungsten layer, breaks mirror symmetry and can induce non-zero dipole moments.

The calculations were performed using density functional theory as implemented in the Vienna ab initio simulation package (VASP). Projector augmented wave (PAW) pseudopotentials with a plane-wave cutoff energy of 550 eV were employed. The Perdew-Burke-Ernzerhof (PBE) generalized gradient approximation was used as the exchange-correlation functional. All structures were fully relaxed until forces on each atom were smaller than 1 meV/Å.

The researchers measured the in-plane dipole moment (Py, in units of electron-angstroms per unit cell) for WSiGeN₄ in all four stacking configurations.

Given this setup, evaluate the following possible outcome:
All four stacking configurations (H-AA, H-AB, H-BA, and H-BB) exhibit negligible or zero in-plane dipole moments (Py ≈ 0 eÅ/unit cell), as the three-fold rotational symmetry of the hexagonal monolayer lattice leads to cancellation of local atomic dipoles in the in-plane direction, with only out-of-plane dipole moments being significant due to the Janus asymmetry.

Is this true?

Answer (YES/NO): NO